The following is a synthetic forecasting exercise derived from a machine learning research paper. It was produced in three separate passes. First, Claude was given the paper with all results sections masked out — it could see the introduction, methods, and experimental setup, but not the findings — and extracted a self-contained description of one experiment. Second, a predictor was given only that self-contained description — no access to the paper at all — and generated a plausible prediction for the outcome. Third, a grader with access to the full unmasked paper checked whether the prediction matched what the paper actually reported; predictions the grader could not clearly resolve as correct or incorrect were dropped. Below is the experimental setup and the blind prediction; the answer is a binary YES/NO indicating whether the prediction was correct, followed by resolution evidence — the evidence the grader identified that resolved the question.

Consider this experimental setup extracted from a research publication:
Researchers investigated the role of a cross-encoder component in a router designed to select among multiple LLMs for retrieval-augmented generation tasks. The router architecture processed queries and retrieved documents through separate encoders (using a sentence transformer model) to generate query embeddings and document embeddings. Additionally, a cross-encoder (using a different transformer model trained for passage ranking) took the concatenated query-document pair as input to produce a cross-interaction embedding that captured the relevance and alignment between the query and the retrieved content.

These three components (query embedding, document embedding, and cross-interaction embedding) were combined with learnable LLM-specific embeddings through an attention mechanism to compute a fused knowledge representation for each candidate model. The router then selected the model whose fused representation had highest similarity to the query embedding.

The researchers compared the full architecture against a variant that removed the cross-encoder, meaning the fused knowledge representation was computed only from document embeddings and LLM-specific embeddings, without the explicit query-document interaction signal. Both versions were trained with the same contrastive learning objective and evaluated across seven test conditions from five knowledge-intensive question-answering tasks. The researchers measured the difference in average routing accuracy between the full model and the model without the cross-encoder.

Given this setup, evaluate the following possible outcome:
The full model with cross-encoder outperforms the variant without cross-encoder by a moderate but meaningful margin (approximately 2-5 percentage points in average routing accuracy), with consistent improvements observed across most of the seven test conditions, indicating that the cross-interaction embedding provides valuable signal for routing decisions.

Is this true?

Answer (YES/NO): NO